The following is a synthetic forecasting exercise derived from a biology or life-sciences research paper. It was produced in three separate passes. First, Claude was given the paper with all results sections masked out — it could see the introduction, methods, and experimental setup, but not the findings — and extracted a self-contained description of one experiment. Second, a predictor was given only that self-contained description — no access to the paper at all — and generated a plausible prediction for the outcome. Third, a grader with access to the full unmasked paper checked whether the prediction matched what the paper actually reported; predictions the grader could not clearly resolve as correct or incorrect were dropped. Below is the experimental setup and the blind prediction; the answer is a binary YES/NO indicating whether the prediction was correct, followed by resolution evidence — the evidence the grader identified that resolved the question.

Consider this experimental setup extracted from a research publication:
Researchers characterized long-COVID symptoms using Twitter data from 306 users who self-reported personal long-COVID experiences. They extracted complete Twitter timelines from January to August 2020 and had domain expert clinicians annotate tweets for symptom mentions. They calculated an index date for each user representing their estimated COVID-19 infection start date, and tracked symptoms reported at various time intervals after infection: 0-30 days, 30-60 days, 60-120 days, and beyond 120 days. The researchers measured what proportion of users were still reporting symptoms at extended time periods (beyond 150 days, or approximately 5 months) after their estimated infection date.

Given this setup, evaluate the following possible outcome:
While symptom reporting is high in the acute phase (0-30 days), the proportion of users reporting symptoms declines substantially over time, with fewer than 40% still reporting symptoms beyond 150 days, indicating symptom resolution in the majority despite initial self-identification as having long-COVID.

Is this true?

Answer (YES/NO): YES